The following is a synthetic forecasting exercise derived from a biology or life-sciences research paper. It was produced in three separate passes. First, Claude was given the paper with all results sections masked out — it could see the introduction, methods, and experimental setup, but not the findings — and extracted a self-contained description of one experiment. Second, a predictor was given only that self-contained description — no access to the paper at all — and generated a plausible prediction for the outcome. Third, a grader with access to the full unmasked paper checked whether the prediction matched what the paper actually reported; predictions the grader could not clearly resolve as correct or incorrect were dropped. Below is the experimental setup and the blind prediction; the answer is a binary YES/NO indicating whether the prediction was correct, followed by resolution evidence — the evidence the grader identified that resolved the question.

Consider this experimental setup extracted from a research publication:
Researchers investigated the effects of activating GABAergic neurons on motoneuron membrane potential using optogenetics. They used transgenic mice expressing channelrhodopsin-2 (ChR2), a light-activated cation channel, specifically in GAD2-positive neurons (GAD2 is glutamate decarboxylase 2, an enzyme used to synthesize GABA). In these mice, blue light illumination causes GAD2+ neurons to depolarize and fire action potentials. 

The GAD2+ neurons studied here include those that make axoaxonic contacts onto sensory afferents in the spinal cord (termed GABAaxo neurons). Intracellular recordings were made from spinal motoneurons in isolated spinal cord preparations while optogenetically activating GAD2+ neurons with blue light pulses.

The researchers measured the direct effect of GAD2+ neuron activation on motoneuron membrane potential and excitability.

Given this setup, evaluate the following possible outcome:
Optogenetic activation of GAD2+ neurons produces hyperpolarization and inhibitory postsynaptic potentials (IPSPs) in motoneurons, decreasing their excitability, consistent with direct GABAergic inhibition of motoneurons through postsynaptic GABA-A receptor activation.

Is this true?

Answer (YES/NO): NO